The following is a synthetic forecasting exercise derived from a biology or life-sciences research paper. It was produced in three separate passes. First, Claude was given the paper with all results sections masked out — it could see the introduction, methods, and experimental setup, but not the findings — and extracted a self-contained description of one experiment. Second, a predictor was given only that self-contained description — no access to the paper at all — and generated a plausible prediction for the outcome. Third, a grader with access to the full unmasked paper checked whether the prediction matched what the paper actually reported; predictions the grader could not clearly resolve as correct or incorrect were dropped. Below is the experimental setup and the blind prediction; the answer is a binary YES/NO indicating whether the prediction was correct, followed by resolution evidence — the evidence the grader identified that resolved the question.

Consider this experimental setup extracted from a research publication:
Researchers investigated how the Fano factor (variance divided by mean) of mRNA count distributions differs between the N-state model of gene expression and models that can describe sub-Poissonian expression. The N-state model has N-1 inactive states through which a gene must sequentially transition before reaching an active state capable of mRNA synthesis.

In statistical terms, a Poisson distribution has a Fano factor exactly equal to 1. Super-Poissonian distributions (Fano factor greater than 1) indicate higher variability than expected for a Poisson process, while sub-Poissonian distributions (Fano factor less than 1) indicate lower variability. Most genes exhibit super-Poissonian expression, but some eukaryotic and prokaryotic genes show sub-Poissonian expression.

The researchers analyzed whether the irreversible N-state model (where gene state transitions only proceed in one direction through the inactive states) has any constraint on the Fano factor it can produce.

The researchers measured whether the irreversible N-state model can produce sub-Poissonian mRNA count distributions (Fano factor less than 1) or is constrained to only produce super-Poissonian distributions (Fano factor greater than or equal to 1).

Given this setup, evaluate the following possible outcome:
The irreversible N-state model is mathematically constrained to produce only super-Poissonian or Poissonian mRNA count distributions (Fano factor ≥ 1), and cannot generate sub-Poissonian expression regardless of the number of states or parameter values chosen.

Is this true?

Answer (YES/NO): YES